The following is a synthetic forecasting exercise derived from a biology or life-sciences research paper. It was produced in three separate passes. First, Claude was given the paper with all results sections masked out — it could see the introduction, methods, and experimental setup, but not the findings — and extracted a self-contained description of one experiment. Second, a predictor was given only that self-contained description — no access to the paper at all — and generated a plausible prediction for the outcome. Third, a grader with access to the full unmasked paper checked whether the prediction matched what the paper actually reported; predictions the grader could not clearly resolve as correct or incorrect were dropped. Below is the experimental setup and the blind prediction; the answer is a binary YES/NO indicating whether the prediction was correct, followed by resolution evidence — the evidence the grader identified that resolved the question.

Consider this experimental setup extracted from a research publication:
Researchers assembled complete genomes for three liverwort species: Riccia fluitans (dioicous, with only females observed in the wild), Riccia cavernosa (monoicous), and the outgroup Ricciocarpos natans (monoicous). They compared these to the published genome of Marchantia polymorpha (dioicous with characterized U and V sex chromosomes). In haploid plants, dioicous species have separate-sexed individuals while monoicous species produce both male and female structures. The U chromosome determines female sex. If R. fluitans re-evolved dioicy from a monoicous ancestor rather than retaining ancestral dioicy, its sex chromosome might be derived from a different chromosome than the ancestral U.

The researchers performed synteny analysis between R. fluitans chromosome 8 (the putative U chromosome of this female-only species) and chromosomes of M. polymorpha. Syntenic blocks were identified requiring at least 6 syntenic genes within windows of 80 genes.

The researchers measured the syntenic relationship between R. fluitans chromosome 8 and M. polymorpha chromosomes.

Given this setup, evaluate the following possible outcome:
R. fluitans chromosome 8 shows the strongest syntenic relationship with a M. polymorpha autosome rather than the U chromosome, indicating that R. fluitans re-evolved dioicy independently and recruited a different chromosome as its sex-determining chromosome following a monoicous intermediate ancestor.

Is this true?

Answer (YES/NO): NO